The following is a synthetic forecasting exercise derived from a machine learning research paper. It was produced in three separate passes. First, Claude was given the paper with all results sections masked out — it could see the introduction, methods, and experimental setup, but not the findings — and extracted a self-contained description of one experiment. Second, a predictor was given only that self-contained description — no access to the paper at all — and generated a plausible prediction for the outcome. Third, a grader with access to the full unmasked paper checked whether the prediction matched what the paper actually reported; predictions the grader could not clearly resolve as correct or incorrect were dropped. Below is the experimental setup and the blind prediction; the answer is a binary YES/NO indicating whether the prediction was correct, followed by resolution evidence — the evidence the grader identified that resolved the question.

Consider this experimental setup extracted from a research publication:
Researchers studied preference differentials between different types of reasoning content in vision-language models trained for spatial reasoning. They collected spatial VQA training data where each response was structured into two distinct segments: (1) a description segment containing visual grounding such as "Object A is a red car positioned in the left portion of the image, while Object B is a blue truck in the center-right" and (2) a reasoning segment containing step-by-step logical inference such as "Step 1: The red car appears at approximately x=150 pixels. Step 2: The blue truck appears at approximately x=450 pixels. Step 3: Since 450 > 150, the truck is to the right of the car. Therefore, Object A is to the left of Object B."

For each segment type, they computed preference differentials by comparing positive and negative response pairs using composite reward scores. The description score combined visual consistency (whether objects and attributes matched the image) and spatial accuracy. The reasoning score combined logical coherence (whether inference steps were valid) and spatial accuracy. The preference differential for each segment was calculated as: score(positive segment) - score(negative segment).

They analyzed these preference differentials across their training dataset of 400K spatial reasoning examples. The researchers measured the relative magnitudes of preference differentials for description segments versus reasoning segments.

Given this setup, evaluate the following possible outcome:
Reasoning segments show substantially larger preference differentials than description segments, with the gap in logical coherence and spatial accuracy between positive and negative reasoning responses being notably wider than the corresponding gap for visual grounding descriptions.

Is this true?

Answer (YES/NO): YES